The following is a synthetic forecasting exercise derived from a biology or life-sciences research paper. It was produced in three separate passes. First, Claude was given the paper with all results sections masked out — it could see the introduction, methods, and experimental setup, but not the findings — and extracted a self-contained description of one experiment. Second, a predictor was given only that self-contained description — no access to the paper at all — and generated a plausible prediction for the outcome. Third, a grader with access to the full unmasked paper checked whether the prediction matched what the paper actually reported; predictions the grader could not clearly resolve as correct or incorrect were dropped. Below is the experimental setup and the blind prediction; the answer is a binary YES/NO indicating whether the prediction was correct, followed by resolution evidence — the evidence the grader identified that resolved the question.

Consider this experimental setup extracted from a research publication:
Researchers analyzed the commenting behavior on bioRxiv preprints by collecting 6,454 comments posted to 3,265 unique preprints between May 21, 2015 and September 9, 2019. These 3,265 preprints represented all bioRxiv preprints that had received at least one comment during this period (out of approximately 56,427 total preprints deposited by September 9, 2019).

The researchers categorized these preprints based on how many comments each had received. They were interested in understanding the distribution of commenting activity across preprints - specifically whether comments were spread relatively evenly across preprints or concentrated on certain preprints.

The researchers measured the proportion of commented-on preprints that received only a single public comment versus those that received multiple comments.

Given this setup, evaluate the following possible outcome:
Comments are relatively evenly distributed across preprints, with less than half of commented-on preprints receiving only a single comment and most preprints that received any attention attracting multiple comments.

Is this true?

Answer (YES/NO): NO